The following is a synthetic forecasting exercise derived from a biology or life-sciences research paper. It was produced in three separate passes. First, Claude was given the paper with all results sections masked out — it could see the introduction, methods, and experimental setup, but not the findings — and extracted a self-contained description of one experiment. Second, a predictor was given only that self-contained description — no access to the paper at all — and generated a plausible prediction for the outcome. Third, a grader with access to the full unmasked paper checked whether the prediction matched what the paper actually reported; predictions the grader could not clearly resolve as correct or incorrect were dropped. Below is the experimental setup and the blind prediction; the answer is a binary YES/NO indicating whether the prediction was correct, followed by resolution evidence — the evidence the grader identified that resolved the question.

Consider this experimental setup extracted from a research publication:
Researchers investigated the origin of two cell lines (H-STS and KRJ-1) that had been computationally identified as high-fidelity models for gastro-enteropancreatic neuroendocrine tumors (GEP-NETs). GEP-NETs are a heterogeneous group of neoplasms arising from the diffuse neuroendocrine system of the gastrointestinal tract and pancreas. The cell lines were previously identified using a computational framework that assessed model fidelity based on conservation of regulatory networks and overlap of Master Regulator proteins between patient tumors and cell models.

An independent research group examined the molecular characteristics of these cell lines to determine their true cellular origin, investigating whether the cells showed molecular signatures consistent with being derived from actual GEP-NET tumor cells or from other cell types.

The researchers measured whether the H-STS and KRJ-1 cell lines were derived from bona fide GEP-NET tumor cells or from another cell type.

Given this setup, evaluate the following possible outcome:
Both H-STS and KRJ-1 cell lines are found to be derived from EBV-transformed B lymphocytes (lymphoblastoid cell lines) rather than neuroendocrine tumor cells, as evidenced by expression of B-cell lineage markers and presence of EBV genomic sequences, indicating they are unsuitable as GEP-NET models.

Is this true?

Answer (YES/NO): NO